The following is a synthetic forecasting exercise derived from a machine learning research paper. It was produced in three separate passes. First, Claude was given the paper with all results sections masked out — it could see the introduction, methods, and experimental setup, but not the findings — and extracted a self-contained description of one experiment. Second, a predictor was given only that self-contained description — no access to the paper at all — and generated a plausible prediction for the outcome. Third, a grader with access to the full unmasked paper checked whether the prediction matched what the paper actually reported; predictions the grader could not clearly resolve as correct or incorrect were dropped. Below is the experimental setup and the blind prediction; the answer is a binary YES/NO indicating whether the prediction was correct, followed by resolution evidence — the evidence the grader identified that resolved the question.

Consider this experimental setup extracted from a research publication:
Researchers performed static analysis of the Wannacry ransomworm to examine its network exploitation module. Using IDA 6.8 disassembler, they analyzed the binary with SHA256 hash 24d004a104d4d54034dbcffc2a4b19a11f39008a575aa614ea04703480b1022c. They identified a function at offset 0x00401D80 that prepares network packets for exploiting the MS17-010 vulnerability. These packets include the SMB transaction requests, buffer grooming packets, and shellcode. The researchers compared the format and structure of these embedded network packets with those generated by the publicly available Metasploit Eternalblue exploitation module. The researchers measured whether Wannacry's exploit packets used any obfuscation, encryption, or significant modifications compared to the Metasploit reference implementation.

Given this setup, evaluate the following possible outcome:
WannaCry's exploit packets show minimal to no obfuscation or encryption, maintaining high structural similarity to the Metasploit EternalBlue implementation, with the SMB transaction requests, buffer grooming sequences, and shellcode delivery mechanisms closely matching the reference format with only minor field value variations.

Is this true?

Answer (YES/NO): YES